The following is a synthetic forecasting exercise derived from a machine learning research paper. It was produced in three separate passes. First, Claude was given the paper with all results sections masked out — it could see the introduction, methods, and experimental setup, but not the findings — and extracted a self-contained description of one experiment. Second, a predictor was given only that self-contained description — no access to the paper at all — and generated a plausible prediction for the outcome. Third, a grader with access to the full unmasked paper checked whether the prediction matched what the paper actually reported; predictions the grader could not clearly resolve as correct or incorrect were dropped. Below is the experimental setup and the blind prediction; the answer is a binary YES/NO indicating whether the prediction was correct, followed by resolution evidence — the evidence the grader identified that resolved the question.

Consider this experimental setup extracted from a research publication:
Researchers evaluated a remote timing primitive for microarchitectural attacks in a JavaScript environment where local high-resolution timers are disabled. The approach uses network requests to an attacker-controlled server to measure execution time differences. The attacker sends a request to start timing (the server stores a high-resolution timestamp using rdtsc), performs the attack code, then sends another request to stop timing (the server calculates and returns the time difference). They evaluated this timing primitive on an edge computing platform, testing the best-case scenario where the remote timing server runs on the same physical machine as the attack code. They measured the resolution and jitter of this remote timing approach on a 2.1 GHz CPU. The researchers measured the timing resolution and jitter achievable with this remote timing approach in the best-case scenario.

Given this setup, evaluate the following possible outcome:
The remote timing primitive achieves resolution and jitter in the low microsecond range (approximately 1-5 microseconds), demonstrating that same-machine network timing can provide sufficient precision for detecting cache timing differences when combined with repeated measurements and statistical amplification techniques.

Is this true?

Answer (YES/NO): NO